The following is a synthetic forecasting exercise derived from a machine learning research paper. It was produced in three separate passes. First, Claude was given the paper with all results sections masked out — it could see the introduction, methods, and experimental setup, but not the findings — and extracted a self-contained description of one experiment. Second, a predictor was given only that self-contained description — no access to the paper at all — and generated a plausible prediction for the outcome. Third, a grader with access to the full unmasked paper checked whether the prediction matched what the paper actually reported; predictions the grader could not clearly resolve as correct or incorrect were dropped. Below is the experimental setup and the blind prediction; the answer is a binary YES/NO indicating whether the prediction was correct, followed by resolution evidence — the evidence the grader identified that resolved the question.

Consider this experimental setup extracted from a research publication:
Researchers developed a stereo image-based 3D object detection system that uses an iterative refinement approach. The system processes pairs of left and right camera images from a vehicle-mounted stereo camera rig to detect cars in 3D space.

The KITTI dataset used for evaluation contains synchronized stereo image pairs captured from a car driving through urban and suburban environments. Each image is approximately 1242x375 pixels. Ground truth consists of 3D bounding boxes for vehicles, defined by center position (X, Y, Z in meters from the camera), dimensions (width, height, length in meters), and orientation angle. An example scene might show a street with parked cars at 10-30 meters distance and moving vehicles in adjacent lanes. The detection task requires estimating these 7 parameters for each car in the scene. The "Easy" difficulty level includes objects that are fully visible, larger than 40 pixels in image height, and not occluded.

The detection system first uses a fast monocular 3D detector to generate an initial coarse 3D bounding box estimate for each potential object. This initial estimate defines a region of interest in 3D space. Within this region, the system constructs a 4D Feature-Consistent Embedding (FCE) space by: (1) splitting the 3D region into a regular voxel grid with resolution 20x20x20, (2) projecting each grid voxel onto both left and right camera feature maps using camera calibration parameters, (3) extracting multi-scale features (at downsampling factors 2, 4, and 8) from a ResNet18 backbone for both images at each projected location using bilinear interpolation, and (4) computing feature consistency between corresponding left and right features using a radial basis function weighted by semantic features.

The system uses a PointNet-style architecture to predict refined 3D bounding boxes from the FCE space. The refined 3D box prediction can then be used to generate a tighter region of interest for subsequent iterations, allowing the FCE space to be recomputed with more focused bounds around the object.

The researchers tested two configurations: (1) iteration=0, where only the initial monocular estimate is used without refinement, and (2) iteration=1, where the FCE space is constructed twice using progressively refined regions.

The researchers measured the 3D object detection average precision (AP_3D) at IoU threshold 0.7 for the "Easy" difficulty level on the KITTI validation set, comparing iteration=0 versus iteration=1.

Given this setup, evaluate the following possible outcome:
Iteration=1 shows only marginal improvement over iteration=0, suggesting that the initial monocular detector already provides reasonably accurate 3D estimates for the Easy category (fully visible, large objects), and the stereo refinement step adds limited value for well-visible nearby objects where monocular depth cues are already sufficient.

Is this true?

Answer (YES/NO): NO